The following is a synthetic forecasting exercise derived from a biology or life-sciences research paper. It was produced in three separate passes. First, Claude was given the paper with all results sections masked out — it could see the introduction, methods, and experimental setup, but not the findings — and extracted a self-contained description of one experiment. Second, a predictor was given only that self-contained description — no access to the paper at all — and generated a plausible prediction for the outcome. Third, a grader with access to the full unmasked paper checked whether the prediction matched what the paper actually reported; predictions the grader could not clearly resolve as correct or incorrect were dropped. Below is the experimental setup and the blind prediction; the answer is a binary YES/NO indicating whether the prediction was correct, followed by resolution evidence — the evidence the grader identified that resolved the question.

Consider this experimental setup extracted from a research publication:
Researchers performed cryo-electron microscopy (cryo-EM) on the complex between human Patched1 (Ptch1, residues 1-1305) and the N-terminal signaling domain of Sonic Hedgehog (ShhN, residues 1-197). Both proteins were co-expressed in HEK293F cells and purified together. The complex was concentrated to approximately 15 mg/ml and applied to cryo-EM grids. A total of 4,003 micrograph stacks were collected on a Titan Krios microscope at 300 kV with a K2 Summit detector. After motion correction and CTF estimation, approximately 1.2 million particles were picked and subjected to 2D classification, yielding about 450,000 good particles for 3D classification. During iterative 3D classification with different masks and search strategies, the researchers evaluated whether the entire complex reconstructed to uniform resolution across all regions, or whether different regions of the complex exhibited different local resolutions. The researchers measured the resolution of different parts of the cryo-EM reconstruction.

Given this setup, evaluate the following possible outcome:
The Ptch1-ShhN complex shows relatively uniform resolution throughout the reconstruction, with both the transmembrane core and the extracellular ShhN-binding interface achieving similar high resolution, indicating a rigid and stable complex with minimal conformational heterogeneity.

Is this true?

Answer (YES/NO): NO